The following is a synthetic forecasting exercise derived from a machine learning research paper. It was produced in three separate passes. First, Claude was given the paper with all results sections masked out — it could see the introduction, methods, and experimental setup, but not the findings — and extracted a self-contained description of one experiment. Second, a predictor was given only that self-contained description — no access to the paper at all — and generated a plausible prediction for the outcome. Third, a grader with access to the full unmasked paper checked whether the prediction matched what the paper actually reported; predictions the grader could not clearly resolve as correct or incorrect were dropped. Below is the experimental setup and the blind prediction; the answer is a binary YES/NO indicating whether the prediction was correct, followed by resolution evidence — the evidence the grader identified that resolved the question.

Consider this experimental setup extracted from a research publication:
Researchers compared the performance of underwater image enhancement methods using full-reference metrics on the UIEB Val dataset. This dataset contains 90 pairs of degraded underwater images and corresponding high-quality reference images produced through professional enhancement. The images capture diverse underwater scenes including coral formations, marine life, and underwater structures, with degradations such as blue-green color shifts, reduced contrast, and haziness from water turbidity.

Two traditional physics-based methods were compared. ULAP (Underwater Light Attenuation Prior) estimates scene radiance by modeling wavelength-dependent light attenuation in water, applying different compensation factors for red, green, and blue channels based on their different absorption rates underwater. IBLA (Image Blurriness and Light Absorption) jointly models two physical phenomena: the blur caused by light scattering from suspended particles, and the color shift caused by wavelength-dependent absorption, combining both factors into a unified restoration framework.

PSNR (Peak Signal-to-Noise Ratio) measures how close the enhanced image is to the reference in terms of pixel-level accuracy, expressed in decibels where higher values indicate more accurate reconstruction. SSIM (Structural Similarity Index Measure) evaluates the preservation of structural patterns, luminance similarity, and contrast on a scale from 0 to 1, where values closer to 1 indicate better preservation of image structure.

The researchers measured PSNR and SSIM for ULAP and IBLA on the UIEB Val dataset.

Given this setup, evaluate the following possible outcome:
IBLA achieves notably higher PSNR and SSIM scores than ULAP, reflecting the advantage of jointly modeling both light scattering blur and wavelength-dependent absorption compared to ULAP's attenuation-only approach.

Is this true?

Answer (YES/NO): YES